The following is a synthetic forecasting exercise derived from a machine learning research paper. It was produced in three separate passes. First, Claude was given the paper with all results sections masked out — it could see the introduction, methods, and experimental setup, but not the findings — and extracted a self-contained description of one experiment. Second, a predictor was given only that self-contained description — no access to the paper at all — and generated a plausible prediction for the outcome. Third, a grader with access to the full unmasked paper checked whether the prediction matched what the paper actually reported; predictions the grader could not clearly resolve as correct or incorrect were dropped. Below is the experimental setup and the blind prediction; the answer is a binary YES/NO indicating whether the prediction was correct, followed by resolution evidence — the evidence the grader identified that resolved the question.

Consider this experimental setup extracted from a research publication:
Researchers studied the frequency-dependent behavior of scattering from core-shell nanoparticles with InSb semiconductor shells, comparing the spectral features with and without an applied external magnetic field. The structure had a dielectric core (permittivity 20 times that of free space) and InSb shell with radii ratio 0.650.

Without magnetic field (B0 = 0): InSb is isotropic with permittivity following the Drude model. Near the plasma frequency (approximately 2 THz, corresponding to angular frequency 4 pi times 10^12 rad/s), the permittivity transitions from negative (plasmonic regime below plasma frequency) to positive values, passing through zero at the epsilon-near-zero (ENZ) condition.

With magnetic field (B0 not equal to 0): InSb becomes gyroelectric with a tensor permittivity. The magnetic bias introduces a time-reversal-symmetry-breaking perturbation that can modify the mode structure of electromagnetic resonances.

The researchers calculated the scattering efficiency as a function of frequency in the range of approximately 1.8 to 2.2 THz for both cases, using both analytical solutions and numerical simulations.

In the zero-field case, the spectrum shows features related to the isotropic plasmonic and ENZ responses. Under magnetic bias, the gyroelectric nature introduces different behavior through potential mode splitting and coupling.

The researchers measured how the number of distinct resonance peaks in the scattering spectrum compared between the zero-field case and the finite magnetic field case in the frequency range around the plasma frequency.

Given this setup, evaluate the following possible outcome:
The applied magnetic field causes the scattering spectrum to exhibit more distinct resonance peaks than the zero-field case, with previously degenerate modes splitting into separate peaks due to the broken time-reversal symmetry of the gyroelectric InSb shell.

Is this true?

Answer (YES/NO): YES